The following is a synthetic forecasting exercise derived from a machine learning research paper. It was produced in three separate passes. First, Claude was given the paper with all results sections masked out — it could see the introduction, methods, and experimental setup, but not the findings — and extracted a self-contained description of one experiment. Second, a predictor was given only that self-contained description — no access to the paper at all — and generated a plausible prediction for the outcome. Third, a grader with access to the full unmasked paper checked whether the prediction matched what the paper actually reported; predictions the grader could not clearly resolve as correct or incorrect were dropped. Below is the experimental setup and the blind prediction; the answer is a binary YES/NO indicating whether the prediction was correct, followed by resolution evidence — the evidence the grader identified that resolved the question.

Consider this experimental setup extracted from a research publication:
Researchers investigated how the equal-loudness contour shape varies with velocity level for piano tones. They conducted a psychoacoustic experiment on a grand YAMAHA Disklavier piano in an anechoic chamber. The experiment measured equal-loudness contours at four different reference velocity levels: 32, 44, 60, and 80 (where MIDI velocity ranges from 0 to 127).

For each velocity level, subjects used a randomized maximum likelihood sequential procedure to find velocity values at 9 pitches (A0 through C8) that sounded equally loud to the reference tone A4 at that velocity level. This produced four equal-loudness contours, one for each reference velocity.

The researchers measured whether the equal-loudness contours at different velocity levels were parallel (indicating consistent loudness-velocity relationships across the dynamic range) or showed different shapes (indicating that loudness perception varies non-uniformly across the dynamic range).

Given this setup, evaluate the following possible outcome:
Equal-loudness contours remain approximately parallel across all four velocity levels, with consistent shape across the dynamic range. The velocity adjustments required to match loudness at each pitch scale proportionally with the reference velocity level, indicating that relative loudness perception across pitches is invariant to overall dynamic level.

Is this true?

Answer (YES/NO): NO